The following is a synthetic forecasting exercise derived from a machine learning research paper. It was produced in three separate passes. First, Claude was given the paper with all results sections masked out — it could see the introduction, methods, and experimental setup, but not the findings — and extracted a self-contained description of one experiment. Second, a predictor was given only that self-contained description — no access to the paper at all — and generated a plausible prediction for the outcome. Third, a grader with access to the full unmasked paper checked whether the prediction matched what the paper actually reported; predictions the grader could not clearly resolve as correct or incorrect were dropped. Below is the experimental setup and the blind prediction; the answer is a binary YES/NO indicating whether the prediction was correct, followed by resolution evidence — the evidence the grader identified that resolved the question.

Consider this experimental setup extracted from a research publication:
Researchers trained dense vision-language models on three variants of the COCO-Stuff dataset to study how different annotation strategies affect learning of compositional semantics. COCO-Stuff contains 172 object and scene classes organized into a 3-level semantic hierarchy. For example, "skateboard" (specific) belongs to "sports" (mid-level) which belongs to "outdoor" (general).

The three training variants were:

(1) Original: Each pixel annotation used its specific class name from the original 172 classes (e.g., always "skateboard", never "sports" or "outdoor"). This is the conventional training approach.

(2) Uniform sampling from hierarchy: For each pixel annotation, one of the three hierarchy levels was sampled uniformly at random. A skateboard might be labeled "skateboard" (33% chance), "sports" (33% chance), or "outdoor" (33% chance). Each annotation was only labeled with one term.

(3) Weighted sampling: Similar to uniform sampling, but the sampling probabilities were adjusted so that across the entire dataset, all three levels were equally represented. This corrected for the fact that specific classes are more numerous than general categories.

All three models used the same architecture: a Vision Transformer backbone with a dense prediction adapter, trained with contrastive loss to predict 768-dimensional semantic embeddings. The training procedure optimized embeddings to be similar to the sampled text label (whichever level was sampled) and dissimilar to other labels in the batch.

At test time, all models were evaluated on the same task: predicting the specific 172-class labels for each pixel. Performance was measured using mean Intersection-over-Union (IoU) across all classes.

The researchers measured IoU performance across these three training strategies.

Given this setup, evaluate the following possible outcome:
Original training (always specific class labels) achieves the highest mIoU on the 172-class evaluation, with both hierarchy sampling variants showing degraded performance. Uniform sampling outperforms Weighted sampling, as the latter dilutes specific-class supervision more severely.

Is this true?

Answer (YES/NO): NO